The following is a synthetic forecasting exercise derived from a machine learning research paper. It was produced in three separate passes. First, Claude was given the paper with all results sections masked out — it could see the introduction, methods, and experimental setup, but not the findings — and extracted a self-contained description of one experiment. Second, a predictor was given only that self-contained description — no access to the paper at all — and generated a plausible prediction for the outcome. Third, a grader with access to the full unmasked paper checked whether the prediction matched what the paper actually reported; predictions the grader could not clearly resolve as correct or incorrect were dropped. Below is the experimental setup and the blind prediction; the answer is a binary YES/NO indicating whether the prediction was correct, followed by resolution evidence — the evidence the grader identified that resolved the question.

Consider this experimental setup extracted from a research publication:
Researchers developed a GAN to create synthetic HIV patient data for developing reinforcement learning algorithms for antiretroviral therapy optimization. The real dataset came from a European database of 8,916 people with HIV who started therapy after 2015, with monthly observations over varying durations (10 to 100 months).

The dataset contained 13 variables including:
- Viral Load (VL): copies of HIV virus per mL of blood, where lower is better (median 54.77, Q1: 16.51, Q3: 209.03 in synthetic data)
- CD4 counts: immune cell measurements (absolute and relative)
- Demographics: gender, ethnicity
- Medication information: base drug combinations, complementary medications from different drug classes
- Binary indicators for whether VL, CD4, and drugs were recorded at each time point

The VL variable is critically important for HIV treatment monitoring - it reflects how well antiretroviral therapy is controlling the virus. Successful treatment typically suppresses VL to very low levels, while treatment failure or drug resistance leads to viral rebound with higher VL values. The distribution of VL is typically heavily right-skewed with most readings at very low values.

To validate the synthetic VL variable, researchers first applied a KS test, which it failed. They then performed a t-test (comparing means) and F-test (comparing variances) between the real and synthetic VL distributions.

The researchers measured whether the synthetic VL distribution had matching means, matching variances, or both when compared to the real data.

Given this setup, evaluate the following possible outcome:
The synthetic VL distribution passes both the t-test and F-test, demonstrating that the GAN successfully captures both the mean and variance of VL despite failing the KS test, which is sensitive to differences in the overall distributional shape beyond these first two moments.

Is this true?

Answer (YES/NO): NO